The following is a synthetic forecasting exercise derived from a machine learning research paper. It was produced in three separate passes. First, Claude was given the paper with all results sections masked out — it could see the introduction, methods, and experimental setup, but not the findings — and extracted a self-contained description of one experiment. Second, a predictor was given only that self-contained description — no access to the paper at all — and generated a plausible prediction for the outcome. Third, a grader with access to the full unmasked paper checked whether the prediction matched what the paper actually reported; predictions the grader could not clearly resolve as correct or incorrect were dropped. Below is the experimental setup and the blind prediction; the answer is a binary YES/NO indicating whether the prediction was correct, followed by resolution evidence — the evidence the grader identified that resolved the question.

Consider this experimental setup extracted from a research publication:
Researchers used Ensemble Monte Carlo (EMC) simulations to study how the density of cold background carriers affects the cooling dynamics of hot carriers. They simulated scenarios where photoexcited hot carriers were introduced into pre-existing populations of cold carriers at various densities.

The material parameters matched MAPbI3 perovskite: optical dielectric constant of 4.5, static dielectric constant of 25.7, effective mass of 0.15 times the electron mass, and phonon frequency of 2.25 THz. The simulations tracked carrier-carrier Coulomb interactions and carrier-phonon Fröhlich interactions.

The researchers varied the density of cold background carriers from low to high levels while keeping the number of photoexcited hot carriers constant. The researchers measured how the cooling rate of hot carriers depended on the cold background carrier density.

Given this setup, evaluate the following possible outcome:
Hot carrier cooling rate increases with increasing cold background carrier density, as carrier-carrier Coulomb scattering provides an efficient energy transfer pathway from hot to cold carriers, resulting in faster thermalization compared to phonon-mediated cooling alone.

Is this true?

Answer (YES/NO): YES